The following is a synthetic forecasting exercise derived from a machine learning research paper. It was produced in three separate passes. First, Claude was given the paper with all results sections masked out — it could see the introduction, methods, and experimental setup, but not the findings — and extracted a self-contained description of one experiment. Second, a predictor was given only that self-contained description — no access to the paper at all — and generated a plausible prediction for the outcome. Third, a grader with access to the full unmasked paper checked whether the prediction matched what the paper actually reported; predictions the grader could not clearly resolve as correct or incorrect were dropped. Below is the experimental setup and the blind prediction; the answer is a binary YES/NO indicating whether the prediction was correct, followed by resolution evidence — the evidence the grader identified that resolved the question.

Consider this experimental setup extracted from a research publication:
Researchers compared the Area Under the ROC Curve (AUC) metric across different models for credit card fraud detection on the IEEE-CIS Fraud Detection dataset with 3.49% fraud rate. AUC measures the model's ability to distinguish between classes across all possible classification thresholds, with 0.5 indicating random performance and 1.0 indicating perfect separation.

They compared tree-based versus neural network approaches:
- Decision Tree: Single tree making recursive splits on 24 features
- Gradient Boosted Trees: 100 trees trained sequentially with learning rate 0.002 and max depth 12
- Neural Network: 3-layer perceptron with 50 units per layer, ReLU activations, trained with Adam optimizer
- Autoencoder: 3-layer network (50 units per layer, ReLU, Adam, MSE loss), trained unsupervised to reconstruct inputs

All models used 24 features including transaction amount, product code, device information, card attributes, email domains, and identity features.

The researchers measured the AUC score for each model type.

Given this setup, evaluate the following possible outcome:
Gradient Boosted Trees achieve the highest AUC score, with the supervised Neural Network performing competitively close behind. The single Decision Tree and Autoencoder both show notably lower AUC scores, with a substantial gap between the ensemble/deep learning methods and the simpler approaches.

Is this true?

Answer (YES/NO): NO